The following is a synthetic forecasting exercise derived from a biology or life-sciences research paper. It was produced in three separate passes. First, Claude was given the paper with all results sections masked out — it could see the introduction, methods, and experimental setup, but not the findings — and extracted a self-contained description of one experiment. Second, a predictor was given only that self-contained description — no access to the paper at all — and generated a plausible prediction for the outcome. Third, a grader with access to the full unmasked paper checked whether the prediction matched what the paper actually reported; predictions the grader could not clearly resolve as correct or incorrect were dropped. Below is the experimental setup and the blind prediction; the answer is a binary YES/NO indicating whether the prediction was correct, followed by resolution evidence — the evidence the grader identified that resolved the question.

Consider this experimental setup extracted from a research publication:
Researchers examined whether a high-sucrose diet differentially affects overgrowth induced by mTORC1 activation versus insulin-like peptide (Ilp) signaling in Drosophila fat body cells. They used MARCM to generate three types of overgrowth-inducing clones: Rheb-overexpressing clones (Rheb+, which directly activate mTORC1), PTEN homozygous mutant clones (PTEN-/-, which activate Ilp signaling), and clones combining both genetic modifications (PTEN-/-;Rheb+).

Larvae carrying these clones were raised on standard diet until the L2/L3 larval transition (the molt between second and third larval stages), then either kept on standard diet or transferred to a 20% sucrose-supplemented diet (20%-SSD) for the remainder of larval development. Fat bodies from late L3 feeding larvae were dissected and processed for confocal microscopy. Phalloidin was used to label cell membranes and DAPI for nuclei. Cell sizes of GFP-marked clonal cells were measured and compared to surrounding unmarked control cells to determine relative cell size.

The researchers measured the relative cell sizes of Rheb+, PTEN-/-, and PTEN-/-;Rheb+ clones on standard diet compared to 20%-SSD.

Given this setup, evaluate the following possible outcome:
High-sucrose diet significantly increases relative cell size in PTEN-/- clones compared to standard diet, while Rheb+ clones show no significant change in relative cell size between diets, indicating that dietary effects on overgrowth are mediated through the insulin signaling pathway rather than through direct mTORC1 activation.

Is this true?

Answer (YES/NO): NO